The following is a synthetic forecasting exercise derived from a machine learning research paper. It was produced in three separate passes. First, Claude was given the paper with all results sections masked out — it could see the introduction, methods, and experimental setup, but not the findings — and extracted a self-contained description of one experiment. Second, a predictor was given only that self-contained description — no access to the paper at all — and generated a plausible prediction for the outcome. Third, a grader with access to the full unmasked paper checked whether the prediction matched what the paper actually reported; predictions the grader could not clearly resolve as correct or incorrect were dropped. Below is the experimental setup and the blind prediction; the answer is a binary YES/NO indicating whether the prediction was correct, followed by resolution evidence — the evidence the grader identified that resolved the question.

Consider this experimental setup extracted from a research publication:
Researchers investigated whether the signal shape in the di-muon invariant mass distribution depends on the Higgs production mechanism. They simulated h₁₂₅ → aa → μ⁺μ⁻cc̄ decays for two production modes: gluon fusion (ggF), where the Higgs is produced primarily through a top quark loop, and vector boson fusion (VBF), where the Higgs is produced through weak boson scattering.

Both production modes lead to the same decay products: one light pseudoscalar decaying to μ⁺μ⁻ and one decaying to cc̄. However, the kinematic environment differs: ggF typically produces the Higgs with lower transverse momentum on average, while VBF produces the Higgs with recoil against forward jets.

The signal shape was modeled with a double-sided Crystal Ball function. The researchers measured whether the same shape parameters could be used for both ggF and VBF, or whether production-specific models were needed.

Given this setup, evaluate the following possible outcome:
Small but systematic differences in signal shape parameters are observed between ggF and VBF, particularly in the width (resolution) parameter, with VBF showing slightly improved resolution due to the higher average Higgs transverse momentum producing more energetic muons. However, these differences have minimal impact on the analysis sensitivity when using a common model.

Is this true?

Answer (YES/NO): NO